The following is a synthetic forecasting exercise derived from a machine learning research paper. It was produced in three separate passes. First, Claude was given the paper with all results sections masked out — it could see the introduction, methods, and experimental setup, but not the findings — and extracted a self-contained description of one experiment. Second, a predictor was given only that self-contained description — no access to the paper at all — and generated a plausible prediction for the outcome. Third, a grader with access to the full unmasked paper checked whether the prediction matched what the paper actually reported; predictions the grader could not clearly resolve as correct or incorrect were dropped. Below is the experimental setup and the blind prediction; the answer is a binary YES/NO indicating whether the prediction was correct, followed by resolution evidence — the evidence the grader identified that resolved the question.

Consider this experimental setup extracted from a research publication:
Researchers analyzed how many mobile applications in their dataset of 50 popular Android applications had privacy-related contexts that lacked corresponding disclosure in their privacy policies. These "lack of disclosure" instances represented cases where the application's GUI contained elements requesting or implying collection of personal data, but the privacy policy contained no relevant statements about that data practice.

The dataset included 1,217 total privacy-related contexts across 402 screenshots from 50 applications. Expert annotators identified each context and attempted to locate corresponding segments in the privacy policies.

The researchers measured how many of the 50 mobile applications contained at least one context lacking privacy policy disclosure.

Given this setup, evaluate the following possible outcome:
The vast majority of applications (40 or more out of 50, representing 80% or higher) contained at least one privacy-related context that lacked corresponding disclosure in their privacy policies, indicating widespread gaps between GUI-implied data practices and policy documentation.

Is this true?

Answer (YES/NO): NO